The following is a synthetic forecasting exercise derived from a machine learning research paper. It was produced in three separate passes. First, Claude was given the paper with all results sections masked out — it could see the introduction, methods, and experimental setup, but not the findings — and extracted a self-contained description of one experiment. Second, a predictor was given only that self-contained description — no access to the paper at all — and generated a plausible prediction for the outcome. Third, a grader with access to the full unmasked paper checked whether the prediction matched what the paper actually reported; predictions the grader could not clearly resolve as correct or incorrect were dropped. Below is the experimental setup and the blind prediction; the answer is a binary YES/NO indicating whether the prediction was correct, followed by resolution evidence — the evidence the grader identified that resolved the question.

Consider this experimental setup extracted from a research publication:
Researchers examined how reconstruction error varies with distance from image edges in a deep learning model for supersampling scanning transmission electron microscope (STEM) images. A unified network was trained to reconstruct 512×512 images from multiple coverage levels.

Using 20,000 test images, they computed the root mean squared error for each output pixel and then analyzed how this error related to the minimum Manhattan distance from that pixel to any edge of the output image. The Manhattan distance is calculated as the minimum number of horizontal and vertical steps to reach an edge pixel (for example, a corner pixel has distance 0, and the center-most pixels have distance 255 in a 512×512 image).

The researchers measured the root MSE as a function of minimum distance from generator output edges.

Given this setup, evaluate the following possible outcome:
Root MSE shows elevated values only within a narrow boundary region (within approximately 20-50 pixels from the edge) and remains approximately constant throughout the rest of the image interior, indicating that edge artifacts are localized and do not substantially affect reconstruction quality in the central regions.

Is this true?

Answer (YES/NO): NO